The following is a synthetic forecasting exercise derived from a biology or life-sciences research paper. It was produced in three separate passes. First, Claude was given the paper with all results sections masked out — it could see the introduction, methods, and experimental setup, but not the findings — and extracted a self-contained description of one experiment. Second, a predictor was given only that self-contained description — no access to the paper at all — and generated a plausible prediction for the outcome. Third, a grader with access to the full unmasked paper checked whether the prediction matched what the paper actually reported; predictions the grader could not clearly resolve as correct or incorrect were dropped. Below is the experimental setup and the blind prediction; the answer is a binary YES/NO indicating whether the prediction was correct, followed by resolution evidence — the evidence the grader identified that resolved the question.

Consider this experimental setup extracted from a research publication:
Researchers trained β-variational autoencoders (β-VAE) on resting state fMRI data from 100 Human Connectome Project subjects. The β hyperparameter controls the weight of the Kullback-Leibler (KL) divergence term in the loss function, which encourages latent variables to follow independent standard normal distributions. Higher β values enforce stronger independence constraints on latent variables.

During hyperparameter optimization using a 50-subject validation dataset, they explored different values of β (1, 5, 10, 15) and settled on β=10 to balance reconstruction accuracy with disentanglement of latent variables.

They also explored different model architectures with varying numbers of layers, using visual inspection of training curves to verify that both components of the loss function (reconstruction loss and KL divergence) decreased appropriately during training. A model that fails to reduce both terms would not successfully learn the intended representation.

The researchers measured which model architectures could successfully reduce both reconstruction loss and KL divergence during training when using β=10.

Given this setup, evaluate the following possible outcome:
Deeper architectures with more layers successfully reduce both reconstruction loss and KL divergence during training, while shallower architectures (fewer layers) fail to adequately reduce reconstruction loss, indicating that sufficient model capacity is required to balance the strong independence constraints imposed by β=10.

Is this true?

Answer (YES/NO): NO